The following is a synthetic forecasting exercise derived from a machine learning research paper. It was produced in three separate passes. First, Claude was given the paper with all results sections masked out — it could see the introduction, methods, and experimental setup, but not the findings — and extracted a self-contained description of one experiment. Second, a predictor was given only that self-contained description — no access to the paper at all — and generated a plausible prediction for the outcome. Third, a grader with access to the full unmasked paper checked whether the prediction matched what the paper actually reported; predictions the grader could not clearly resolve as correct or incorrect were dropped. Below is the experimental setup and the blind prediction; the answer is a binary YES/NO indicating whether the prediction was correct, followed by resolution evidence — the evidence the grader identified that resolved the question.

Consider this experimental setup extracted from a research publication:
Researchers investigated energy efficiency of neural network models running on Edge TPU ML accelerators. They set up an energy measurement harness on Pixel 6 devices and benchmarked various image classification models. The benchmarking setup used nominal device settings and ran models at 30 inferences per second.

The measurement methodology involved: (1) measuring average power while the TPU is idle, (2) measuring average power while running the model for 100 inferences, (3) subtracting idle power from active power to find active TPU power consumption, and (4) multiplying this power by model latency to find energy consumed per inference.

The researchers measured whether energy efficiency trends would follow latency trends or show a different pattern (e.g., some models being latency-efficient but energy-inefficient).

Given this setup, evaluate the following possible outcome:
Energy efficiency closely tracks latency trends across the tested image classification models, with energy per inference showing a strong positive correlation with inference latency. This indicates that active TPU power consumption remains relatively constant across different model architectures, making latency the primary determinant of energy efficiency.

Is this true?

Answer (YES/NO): YES